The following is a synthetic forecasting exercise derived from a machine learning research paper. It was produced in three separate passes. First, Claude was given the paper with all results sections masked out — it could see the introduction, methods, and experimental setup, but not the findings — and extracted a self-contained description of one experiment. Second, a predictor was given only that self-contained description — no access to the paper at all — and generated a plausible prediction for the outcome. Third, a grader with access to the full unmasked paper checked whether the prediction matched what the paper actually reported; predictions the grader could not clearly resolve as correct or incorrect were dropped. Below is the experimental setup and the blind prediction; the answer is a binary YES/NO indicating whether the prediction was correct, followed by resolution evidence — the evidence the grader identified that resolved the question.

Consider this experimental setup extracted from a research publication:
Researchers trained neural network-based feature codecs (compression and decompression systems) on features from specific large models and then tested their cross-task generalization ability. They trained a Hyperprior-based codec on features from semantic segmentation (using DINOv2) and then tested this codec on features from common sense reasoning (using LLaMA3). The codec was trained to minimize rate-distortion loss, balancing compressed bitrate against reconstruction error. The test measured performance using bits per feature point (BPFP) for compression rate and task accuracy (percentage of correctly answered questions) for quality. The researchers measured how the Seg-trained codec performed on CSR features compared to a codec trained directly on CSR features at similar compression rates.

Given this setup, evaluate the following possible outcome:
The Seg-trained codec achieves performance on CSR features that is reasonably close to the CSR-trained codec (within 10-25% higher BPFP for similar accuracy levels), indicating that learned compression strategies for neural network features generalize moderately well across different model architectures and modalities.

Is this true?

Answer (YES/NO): NO